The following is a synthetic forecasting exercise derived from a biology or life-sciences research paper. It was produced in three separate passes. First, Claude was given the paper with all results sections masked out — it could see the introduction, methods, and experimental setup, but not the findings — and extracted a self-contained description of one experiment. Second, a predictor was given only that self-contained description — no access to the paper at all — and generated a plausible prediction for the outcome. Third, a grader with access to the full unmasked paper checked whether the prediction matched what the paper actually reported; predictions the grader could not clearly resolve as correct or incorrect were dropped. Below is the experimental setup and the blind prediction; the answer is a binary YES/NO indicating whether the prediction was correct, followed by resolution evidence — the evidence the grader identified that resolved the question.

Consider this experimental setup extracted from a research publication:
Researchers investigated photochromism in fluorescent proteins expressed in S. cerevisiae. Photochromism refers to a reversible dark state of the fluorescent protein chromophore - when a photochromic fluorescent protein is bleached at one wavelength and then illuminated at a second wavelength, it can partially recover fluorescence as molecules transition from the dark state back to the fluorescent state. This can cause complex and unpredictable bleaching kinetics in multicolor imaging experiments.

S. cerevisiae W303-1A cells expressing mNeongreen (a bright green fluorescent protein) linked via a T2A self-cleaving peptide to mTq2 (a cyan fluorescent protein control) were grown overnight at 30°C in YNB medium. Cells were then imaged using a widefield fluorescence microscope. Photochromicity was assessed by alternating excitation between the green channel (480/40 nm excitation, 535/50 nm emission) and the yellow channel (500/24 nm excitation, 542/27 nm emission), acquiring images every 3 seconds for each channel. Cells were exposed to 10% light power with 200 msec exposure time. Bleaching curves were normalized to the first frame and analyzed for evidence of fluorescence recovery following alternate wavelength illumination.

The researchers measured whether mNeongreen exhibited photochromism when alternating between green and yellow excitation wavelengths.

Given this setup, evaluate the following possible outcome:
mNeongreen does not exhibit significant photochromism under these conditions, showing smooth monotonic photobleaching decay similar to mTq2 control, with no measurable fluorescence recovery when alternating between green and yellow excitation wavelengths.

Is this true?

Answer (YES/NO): YES